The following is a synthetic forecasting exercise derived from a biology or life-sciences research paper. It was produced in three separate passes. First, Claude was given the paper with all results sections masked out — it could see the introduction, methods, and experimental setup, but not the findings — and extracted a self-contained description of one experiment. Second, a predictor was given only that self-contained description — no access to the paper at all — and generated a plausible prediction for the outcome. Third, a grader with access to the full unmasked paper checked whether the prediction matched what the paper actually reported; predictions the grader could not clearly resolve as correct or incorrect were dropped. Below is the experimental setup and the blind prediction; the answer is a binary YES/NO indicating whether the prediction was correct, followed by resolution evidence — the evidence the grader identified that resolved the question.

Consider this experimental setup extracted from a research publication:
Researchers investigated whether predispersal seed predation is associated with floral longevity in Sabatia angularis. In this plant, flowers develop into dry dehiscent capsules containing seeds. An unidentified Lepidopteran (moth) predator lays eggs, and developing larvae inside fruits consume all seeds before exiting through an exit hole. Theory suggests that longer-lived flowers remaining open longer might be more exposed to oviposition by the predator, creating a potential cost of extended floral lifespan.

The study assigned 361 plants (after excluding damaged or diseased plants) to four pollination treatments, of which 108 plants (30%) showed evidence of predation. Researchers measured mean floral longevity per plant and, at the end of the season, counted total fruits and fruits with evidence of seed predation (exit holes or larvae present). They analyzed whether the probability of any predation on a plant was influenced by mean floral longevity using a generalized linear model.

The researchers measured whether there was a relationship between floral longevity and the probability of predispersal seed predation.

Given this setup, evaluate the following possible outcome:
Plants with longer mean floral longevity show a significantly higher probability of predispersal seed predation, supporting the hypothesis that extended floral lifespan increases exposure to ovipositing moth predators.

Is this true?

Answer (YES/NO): NO